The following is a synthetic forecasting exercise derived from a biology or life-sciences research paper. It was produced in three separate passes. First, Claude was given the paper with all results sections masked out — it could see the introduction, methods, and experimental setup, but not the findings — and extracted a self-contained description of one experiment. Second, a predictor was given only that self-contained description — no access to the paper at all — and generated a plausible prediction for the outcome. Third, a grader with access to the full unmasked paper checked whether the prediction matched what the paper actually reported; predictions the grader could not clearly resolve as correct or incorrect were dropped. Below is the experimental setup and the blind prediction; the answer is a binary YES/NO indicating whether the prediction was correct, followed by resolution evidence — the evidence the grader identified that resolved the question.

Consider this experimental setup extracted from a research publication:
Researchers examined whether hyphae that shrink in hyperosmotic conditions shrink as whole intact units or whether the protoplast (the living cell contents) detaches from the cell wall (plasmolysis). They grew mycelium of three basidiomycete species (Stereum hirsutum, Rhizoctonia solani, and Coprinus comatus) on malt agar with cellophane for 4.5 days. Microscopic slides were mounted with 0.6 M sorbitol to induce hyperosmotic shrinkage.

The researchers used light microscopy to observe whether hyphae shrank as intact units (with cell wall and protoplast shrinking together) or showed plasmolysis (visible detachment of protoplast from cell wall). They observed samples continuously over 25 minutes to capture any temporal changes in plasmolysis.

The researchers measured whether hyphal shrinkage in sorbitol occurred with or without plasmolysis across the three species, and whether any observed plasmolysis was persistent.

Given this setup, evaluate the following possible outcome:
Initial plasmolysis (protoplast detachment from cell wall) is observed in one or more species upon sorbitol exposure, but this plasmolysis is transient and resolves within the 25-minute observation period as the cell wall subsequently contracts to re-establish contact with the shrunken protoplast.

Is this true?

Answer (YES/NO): NO